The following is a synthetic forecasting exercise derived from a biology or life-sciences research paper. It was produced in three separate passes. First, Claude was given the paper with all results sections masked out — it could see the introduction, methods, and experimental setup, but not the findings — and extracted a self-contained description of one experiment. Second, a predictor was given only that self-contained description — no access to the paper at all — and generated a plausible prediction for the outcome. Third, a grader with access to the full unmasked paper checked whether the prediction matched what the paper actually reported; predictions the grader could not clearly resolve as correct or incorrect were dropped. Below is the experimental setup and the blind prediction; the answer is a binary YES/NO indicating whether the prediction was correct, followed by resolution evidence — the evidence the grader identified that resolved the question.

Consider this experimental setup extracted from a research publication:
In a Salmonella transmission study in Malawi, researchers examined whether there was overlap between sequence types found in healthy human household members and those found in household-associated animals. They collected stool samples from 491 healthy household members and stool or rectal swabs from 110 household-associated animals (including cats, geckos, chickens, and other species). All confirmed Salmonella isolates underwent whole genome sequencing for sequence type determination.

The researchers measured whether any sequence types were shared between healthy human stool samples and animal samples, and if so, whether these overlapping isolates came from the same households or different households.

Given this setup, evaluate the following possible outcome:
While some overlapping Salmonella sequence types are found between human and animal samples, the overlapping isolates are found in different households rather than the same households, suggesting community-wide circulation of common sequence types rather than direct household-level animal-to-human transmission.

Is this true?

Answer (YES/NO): YES